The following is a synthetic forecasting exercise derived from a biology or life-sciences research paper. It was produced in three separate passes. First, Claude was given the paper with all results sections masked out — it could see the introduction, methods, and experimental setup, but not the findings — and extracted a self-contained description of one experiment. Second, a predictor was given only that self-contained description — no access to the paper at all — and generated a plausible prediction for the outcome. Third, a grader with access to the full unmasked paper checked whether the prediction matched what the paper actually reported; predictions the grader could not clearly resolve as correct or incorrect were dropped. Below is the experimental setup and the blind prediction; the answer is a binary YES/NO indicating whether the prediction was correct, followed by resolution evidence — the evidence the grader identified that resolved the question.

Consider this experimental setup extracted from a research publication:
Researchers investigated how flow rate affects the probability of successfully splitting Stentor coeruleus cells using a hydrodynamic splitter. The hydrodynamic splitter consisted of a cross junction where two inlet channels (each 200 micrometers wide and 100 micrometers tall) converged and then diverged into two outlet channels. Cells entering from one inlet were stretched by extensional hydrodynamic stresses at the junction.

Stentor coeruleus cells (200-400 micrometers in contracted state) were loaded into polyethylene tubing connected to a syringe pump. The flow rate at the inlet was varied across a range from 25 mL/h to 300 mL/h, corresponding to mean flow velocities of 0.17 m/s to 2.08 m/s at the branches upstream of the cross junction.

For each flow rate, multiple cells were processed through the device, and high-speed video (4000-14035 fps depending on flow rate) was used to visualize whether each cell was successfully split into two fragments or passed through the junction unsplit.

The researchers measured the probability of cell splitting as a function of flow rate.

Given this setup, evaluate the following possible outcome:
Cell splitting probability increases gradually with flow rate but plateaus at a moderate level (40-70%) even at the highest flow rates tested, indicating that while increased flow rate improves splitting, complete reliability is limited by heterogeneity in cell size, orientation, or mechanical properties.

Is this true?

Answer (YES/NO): NO